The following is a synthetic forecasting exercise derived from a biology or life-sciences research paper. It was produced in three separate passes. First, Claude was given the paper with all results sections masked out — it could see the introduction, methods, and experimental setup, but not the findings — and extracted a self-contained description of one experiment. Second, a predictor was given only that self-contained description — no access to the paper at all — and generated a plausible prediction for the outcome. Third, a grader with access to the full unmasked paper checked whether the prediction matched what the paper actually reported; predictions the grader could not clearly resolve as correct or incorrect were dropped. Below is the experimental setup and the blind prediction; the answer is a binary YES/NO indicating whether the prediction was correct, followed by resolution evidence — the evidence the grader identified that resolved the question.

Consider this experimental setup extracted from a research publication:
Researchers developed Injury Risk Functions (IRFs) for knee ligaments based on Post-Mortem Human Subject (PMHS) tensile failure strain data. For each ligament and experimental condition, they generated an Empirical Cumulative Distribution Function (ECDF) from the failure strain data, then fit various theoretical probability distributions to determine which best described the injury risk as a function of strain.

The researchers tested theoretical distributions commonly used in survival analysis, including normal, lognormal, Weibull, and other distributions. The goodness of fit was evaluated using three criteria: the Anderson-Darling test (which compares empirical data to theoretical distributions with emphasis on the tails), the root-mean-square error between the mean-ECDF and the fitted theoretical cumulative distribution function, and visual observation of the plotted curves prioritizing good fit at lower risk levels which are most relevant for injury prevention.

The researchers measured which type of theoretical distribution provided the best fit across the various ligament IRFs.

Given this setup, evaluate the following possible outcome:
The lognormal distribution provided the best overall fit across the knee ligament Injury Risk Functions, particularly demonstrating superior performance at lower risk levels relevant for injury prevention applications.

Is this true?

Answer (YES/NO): NO